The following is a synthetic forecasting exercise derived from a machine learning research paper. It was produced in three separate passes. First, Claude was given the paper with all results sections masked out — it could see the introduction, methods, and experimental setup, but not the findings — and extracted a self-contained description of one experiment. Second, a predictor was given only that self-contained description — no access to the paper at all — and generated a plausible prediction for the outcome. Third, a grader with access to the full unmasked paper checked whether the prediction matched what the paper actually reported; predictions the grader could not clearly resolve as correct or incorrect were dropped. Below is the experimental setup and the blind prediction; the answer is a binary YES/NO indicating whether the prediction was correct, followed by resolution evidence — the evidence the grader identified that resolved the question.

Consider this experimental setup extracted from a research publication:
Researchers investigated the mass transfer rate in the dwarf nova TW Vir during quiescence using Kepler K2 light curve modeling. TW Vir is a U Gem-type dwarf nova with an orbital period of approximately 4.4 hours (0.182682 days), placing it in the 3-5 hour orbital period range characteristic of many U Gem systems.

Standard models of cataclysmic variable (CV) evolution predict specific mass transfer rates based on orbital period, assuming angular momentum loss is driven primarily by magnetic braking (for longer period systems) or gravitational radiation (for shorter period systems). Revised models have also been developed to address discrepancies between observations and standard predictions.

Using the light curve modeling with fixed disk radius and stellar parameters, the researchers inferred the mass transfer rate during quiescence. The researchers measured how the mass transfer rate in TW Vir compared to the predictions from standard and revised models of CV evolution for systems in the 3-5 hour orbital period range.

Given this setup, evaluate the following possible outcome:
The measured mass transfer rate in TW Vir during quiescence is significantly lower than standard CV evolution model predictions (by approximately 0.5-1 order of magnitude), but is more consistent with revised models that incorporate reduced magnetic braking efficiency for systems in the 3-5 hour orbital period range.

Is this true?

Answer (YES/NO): NO